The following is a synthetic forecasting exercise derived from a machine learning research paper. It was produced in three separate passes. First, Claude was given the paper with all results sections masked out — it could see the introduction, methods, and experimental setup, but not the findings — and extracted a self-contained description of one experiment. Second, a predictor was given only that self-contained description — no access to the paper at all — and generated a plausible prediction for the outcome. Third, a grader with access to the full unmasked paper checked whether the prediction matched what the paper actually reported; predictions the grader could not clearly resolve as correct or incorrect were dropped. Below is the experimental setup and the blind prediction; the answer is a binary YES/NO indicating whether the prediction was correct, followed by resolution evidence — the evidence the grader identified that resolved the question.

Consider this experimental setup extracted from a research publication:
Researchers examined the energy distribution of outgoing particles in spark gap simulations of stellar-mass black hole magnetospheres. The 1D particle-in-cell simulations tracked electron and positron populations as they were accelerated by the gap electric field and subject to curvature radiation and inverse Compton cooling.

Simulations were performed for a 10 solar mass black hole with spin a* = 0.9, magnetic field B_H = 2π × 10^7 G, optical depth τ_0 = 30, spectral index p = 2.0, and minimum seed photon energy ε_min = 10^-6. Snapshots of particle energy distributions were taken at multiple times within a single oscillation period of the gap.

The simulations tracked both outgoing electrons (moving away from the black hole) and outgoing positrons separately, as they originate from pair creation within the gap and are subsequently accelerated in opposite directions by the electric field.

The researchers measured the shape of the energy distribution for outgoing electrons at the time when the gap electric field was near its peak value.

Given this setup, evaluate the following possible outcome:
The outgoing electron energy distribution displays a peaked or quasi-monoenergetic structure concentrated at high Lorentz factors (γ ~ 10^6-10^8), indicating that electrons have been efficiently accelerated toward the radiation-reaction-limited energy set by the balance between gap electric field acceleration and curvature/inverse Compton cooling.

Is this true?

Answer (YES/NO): YES